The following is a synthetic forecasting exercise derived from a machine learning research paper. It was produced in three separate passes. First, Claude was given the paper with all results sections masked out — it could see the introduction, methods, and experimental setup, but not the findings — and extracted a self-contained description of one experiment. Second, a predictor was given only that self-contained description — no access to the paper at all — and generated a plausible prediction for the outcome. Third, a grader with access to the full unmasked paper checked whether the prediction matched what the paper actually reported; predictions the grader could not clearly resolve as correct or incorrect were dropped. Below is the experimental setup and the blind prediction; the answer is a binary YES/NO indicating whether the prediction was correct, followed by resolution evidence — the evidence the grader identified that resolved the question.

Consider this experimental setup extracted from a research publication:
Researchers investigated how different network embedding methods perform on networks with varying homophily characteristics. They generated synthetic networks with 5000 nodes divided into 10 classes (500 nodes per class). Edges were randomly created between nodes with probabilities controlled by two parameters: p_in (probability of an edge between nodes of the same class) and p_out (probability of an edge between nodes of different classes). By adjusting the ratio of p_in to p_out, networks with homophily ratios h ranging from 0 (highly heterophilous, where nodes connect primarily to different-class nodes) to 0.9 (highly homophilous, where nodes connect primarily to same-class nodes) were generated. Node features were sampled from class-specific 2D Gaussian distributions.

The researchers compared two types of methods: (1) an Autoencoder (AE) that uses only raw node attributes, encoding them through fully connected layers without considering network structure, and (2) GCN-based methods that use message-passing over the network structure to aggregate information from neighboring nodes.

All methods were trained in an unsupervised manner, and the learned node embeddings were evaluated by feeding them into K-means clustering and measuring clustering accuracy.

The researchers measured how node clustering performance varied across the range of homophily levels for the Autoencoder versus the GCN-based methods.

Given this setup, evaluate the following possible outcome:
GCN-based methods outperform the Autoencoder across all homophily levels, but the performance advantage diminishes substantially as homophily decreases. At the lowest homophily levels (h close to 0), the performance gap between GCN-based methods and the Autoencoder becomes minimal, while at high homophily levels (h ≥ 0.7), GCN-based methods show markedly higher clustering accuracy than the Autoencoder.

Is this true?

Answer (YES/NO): NO